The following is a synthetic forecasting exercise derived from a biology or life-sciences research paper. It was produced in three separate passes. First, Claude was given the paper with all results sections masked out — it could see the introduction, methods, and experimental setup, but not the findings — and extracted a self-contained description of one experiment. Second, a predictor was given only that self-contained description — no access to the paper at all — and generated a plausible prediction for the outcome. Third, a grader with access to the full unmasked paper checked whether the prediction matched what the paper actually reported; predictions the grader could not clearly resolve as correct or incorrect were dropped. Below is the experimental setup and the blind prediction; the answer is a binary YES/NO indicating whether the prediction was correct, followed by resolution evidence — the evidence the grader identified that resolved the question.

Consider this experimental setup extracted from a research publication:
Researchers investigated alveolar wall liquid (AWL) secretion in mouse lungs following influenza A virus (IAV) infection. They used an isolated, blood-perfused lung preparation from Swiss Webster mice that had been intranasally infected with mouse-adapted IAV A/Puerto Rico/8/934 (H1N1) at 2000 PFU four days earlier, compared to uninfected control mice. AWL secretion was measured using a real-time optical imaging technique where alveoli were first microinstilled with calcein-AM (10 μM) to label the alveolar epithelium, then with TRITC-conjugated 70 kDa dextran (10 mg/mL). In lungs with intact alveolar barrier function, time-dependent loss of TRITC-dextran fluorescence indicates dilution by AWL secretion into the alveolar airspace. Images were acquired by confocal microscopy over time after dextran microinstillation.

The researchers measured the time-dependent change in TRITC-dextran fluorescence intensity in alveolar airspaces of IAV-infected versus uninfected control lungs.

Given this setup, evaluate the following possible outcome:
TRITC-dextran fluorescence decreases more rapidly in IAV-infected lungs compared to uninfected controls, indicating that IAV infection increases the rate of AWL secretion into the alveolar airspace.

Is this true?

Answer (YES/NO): NO